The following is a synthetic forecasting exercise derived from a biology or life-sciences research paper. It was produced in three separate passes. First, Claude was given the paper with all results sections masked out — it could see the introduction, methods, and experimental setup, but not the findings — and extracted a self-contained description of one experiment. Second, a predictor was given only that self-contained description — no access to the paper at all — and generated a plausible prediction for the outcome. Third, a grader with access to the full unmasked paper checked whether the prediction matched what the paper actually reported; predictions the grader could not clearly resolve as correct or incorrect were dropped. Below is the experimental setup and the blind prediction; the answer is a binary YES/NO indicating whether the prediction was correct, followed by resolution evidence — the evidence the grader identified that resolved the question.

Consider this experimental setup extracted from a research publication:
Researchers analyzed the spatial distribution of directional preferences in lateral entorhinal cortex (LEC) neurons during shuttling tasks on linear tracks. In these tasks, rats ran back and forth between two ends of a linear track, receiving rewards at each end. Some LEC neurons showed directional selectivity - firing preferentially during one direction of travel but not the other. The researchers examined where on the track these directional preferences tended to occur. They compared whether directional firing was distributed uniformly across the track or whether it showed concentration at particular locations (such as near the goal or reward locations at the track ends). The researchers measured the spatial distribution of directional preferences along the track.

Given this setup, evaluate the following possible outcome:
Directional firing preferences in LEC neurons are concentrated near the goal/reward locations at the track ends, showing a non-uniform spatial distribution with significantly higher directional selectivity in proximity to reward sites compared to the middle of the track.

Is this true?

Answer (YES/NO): YES